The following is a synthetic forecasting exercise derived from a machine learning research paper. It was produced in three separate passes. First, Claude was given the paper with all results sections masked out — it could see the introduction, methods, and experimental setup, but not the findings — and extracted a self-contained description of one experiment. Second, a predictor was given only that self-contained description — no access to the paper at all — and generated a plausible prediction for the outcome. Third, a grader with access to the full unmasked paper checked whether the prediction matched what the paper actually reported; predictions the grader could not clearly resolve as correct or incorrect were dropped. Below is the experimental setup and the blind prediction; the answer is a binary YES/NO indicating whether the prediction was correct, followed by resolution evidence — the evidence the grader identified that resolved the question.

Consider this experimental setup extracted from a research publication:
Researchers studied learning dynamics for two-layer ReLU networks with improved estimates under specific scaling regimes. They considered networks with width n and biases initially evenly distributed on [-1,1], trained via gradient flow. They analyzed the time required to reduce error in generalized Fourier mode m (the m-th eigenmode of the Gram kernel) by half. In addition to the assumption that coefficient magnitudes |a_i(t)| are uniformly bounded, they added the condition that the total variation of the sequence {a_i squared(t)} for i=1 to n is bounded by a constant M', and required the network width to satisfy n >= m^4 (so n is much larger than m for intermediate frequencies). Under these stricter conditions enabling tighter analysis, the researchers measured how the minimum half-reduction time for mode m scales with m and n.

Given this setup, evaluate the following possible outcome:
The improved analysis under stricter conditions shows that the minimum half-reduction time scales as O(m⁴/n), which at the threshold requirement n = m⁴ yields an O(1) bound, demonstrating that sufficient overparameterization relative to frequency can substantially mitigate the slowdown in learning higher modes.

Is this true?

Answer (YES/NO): NO